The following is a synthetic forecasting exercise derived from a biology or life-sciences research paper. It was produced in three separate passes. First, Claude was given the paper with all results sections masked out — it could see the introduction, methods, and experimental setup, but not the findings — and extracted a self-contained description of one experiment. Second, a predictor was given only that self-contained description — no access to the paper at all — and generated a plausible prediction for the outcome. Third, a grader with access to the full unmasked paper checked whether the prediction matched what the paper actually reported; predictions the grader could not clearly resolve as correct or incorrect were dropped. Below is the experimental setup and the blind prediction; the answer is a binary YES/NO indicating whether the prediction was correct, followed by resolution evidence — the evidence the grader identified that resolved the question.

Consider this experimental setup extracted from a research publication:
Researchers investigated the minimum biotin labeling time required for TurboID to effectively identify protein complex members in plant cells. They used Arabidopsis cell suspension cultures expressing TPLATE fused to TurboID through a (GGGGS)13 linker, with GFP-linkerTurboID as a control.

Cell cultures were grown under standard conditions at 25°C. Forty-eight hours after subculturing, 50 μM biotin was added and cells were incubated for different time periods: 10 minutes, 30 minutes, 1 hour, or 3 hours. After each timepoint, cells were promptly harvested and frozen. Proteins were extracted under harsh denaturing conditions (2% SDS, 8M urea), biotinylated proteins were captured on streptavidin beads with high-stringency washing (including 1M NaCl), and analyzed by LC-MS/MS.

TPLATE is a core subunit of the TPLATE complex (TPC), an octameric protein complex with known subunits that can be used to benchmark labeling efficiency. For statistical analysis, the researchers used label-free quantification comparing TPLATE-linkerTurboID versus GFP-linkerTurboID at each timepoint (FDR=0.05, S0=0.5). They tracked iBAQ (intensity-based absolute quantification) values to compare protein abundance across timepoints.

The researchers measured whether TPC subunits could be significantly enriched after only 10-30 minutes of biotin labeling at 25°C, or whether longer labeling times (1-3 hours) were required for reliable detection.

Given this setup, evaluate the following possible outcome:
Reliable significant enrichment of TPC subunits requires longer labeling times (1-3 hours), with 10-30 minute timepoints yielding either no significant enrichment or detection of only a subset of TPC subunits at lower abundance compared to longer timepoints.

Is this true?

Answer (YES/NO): NO